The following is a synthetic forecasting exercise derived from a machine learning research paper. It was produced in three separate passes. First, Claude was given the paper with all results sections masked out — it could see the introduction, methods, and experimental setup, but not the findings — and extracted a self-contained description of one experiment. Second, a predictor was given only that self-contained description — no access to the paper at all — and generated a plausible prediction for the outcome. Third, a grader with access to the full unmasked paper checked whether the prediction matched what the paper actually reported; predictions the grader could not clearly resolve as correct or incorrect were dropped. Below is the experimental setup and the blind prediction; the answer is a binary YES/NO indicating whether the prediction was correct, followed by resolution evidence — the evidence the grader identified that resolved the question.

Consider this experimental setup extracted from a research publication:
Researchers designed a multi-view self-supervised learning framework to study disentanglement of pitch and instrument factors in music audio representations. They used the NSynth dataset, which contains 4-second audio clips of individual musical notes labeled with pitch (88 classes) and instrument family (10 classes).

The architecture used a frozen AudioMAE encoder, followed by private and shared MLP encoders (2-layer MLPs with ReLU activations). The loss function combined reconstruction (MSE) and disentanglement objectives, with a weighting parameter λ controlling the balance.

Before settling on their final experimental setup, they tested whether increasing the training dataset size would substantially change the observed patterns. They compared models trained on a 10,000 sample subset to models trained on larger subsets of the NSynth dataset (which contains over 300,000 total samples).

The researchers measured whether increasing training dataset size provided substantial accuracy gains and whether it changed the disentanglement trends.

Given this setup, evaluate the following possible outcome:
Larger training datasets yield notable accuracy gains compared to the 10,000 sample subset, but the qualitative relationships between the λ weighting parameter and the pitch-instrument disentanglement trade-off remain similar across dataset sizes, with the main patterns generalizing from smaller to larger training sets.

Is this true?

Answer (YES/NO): NO